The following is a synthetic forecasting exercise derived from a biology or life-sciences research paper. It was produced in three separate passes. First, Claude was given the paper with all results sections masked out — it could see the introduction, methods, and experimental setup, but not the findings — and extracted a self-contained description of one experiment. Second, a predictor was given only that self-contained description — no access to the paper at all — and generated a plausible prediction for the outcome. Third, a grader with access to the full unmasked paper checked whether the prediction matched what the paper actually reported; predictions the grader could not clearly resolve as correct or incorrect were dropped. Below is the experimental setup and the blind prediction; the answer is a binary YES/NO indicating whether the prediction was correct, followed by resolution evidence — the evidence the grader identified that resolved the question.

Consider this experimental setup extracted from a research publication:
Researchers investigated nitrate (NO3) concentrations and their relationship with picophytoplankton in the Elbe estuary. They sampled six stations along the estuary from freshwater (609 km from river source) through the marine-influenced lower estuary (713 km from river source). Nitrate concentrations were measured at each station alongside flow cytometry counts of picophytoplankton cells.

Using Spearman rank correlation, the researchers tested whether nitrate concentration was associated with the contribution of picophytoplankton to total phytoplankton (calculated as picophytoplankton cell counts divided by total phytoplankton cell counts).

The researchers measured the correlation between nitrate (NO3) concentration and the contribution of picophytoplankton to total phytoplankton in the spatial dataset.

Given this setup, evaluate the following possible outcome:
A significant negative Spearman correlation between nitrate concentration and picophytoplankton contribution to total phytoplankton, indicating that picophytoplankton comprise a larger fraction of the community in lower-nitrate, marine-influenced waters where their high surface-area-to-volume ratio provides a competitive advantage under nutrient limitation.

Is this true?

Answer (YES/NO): NO